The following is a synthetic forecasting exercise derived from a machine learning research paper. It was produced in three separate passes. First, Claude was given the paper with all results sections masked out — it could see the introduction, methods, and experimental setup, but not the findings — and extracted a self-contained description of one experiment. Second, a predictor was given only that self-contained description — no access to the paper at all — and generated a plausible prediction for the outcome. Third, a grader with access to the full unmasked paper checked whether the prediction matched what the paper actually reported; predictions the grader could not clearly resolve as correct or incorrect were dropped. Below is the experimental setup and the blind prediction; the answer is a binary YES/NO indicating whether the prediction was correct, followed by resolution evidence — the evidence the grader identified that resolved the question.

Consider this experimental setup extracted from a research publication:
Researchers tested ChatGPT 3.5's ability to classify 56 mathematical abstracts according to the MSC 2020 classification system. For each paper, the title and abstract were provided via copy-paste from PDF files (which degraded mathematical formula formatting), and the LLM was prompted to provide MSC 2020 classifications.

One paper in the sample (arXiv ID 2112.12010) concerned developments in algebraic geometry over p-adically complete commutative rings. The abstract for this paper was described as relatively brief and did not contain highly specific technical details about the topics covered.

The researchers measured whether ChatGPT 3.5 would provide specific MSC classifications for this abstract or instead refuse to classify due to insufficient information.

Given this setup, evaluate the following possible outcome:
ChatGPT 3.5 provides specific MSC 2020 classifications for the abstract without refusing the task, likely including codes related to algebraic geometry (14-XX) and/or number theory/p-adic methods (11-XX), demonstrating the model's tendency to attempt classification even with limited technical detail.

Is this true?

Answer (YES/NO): NO